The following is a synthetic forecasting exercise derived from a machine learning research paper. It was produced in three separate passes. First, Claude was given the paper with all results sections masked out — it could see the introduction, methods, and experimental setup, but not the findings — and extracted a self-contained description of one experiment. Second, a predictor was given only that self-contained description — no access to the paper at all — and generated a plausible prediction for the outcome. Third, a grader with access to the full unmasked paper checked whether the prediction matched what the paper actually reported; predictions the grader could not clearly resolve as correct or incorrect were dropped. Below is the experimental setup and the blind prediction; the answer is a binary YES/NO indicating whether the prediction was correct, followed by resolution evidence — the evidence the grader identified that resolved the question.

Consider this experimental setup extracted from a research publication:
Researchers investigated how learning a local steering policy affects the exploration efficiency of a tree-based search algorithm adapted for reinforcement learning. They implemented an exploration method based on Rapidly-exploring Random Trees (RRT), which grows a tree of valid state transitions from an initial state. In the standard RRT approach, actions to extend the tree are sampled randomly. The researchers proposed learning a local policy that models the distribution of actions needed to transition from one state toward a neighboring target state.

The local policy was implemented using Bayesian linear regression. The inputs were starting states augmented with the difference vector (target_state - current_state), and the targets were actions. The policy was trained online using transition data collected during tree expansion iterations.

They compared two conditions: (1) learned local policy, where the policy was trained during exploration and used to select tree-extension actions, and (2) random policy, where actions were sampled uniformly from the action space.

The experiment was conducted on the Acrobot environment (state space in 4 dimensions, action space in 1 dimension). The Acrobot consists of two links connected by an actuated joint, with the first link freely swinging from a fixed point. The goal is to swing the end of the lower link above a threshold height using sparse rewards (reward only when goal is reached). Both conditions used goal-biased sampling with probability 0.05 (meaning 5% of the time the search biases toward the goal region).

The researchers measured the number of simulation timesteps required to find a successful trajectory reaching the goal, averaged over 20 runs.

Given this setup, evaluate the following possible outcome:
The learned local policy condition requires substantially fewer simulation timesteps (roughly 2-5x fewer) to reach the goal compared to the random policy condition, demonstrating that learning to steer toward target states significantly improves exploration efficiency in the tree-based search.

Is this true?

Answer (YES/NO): NO